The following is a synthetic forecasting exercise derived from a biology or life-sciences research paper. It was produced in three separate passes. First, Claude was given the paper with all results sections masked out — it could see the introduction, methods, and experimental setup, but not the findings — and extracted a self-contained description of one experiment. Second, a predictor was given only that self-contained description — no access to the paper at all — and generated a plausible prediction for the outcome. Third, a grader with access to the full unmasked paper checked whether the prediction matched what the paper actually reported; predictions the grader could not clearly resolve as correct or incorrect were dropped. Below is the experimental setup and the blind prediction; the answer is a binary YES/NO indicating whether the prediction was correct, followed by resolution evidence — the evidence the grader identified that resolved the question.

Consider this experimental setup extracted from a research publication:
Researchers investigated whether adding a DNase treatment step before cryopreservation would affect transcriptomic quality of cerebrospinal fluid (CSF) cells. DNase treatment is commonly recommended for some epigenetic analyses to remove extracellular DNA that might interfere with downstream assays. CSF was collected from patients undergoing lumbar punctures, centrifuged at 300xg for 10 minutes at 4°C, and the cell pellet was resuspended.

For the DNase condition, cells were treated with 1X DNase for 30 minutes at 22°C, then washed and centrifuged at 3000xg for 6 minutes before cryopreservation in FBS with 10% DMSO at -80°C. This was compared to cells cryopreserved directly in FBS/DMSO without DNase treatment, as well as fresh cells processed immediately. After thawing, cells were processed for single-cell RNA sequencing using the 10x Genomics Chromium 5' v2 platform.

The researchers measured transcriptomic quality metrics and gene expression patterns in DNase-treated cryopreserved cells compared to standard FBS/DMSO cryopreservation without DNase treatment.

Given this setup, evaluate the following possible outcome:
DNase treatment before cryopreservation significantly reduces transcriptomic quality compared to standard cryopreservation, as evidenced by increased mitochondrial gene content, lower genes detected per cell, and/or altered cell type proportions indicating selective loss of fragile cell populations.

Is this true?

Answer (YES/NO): NO